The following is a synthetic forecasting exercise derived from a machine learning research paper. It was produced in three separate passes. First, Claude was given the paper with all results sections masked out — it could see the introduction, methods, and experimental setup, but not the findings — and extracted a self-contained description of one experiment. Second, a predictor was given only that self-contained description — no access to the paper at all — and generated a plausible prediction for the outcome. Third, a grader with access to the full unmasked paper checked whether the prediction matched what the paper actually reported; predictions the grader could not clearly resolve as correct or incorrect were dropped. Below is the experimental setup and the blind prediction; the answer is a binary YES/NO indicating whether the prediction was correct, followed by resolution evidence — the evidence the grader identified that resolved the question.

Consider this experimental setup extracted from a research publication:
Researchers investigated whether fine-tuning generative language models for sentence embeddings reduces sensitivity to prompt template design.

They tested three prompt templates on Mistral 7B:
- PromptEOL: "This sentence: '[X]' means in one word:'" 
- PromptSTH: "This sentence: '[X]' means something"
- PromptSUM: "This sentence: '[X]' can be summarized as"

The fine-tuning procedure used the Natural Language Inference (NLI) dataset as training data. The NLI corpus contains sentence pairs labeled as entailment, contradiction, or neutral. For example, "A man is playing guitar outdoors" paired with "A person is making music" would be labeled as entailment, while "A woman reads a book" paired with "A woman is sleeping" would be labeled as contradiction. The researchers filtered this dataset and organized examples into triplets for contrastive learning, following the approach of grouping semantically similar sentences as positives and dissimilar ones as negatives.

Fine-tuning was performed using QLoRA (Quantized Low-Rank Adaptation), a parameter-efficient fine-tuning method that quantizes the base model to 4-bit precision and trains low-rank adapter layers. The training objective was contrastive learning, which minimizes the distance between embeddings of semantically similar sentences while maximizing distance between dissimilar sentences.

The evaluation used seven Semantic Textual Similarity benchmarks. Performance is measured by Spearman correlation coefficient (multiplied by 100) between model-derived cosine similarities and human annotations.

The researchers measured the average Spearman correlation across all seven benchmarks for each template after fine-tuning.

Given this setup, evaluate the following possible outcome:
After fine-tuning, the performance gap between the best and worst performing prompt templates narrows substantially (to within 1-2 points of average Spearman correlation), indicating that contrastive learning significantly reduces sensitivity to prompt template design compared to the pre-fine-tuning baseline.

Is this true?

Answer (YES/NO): YES